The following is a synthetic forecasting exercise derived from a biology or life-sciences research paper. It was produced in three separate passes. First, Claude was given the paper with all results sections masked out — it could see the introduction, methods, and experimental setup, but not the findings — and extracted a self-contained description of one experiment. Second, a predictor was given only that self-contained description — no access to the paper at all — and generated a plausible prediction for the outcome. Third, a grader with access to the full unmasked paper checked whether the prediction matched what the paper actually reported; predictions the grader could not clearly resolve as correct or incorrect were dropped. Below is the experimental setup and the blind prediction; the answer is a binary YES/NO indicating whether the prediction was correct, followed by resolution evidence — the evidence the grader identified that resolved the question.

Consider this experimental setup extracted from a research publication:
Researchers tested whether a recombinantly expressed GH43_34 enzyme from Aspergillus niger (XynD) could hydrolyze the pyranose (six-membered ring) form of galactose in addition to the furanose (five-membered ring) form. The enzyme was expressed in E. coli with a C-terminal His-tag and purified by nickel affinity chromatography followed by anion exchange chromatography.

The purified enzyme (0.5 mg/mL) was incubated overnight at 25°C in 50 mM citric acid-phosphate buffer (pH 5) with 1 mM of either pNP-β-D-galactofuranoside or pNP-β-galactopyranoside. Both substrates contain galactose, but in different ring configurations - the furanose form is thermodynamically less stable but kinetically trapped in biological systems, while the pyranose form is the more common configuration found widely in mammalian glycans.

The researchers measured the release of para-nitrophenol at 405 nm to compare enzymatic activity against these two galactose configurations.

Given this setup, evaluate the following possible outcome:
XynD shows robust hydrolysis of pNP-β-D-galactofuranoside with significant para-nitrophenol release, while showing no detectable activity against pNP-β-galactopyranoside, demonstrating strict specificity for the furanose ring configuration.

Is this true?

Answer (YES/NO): YES